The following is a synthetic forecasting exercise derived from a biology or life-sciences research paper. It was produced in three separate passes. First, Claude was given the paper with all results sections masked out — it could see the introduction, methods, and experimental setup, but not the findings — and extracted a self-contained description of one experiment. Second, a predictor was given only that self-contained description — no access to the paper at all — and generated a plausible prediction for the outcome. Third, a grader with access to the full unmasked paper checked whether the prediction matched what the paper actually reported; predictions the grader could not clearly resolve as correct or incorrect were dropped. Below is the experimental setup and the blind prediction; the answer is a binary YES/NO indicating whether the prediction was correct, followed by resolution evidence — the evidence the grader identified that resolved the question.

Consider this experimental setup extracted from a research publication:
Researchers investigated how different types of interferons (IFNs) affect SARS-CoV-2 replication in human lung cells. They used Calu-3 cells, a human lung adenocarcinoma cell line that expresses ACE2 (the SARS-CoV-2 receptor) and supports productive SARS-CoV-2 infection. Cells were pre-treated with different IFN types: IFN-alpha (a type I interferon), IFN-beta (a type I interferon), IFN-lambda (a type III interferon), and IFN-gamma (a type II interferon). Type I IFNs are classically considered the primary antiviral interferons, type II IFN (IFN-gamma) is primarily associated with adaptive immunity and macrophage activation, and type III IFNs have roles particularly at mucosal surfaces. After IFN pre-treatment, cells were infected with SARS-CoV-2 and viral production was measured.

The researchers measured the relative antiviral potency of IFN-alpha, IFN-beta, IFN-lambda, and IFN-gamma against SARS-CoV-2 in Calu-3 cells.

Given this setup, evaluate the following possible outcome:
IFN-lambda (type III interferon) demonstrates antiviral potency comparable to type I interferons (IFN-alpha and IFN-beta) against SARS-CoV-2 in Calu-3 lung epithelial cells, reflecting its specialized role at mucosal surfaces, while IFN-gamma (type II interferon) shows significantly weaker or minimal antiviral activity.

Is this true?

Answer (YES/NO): NO